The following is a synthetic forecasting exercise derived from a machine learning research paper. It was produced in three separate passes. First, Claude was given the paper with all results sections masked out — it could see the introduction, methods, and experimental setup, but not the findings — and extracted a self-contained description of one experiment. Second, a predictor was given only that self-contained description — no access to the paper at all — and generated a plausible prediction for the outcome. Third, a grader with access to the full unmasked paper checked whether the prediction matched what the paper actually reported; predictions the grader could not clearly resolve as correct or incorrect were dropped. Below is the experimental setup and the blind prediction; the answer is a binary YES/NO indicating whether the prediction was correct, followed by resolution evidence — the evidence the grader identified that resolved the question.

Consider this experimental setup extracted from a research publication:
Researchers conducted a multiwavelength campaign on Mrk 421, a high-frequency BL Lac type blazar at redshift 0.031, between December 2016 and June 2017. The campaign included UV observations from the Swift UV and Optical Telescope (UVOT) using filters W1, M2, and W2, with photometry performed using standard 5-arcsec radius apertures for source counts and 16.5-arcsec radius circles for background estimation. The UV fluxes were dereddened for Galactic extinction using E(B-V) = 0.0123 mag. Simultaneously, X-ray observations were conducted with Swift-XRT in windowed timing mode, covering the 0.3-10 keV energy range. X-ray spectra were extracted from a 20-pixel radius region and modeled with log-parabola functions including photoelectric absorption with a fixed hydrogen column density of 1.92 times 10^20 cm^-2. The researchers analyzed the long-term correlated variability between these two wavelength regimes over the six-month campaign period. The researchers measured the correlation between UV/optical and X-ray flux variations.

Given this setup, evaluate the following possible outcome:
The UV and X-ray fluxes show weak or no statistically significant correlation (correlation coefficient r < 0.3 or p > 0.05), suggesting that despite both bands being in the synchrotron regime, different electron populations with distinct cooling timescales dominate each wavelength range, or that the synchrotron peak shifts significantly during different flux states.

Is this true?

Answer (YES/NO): NO